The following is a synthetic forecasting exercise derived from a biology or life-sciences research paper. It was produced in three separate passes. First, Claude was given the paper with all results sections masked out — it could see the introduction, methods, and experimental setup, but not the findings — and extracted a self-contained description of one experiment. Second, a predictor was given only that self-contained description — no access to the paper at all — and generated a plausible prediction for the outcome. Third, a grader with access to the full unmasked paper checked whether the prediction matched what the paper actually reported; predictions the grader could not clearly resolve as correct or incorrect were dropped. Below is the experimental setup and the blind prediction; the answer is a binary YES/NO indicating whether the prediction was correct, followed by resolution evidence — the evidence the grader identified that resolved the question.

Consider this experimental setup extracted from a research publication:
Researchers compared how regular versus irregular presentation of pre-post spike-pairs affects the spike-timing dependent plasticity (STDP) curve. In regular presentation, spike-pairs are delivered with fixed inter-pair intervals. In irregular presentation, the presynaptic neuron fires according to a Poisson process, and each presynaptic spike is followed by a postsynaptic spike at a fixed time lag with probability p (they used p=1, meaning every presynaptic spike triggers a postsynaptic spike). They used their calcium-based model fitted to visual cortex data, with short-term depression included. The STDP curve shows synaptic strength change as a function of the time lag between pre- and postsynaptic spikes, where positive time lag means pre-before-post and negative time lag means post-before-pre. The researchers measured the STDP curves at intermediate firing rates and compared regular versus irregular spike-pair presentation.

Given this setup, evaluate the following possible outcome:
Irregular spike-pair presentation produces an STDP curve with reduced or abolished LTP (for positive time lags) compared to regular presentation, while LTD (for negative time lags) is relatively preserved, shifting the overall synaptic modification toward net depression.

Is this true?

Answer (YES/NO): NO